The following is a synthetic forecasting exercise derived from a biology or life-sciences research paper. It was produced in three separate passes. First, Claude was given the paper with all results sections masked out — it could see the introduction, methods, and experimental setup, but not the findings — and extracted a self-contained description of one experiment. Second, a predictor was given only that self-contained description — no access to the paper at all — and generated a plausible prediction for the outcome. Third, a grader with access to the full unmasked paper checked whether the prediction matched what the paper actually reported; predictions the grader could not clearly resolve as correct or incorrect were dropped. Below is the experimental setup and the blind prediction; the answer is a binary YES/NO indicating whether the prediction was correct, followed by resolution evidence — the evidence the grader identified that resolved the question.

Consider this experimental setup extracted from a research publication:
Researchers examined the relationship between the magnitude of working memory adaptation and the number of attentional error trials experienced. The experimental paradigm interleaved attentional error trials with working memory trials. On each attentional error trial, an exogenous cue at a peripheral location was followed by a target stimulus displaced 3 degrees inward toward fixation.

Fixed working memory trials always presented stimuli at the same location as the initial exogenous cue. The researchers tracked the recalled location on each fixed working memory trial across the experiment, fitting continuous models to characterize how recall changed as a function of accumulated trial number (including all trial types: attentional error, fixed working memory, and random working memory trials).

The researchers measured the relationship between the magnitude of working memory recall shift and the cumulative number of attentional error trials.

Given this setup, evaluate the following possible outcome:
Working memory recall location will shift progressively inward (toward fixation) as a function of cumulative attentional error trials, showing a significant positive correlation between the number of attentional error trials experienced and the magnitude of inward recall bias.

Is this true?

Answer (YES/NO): YES